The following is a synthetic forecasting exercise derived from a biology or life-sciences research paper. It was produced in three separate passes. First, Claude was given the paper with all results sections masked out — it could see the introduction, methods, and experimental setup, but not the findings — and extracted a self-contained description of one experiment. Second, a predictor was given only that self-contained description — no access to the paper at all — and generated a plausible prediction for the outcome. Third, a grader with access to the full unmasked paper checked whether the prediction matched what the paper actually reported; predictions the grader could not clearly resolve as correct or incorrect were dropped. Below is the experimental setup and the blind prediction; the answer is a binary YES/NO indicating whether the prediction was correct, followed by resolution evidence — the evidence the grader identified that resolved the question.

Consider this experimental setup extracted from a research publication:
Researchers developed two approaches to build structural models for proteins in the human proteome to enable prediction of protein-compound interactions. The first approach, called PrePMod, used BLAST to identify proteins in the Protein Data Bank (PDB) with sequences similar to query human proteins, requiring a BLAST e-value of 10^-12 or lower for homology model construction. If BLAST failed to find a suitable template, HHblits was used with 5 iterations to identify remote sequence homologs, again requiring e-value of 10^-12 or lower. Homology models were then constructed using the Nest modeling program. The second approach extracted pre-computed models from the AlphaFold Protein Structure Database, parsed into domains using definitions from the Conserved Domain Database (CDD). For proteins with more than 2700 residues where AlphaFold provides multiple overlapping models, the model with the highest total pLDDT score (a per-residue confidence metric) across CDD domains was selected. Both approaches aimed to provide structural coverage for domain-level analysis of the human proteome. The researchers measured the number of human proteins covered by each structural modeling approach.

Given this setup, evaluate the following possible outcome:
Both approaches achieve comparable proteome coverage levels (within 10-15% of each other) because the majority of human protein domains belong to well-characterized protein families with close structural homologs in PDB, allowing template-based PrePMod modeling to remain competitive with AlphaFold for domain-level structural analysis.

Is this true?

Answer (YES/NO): NO